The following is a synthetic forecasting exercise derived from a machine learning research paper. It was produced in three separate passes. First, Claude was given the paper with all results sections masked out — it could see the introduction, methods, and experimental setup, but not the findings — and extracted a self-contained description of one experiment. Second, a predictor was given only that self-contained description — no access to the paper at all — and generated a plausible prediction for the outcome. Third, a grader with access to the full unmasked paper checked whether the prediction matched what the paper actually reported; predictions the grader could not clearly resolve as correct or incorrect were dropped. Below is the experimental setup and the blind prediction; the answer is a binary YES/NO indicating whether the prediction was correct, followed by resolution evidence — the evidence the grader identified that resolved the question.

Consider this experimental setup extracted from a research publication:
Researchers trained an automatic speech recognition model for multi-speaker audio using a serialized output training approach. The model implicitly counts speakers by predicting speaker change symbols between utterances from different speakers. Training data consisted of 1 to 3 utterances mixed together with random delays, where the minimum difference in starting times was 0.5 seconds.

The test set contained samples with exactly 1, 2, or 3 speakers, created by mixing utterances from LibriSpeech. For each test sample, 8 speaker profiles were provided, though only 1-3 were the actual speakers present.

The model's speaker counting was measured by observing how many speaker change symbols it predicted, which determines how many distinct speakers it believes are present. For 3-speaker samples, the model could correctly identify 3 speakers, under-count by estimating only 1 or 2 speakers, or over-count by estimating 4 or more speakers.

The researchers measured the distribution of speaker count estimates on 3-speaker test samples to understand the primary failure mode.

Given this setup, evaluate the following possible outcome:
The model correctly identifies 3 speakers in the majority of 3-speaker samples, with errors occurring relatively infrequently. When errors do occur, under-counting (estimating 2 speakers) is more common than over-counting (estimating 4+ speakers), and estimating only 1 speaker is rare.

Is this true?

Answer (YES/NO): YES